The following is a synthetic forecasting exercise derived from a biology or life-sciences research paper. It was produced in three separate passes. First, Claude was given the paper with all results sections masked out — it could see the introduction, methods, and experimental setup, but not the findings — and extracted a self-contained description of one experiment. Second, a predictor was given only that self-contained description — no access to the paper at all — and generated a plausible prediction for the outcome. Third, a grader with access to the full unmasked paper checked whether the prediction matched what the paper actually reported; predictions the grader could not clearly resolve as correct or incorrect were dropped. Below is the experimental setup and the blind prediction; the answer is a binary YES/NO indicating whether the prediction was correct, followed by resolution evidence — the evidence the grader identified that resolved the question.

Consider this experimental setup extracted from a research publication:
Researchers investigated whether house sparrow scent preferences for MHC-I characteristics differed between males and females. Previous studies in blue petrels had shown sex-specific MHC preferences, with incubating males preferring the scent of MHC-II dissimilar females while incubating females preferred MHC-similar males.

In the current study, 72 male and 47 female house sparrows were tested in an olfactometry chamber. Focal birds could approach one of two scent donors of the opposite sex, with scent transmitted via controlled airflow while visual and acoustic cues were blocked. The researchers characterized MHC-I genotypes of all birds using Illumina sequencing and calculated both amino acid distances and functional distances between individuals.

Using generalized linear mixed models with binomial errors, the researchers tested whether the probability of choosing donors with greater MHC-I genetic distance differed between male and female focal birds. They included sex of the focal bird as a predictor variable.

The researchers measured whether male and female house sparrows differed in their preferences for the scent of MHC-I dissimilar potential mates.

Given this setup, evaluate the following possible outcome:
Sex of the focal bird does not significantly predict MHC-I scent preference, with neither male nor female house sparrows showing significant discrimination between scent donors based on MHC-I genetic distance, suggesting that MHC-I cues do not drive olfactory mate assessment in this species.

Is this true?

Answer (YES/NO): YES